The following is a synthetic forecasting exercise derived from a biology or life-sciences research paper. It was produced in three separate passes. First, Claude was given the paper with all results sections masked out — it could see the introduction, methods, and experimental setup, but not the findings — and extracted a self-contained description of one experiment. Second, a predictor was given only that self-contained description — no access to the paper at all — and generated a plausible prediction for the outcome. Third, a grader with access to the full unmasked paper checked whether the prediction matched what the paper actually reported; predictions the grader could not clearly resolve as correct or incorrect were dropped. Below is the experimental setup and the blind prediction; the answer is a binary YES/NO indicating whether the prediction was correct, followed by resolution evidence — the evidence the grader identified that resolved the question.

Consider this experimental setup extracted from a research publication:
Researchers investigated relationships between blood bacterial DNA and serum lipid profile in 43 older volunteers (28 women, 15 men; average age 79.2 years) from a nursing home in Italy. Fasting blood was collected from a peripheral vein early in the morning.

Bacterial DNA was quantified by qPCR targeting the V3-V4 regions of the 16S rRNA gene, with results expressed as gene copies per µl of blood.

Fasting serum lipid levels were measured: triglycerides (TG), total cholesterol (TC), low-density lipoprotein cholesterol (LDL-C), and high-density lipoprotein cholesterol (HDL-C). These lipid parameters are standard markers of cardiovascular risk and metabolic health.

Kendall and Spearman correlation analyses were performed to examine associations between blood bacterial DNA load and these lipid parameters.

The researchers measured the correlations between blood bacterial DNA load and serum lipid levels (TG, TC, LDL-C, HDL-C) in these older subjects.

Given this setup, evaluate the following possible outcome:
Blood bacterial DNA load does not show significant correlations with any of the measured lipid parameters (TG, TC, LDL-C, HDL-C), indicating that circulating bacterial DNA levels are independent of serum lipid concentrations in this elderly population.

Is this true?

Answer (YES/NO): YES